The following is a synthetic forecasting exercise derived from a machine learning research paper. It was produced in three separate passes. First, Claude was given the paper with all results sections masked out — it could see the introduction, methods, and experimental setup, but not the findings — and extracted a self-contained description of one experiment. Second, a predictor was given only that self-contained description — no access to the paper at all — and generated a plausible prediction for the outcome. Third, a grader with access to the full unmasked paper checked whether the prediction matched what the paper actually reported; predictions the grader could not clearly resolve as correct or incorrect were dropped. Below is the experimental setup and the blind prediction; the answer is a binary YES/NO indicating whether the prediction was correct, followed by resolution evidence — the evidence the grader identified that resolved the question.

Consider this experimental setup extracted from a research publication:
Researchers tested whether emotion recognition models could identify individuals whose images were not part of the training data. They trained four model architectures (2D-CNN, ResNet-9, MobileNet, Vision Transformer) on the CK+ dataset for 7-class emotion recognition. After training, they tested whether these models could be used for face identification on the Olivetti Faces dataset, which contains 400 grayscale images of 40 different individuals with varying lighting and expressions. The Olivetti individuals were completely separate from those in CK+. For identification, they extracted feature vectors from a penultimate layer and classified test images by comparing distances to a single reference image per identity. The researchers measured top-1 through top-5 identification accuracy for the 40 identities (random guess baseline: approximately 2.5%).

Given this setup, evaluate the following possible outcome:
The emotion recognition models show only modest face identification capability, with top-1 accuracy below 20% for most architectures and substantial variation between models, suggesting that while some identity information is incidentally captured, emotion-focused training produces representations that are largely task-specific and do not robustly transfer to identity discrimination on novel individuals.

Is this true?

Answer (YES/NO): NO